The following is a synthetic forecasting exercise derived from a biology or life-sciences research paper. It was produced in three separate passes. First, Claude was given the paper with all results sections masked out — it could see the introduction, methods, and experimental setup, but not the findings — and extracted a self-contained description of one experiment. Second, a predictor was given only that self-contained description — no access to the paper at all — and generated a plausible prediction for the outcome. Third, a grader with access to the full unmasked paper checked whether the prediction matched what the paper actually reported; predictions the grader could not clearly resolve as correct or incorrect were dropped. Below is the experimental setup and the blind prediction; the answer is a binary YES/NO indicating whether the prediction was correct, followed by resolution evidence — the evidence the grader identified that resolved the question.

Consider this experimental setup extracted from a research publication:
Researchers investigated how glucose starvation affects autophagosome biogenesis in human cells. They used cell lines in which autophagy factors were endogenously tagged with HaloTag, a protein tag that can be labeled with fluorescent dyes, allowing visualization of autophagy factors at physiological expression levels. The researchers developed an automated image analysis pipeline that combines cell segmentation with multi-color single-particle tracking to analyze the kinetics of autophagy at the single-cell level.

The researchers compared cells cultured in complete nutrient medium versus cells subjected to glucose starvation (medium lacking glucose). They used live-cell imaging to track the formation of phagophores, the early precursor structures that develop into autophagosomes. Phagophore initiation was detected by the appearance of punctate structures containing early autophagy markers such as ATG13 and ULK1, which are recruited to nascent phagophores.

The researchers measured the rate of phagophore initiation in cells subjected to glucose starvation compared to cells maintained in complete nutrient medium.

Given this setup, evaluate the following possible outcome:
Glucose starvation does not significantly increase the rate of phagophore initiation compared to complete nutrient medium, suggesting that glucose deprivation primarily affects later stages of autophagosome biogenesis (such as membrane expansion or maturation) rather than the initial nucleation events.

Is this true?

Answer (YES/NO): NO